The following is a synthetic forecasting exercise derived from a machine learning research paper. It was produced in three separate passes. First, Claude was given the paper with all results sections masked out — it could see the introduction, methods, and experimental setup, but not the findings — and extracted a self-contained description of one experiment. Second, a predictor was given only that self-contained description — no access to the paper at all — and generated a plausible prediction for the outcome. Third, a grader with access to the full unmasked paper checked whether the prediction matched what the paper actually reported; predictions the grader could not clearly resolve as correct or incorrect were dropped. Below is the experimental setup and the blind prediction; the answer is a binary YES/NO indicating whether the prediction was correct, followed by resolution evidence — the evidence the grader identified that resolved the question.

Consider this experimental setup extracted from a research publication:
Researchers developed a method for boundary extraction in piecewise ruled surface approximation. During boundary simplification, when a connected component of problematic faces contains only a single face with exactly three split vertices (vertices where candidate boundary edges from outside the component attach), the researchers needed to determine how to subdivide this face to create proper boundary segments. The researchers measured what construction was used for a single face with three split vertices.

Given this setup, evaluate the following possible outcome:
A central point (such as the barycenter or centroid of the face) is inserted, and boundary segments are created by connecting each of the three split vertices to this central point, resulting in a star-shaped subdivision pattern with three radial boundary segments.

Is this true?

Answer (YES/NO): YES